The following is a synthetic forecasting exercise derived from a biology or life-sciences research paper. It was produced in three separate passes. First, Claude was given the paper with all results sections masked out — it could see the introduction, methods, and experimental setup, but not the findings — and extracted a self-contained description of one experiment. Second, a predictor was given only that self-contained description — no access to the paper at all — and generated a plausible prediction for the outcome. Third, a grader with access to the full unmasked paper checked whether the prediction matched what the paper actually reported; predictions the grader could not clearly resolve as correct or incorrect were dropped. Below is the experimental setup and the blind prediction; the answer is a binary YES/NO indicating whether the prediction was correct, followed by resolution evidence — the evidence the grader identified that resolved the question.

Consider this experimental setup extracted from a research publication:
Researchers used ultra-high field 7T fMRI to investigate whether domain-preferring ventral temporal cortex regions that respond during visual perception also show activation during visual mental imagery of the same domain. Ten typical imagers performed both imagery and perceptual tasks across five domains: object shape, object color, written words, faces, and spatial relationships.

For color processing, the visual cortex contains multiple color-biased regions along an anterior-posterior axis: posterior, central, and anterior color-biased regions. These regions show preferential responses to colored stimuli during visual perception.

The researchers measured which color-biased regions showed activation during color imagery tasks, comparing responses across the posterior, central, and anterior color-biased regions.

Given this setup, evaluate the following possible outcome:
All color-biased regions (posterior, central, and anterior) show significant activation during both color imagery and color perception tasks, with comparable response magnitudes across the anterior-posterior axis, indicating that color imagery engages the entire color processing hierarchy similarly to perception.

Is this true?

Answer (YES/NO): NO